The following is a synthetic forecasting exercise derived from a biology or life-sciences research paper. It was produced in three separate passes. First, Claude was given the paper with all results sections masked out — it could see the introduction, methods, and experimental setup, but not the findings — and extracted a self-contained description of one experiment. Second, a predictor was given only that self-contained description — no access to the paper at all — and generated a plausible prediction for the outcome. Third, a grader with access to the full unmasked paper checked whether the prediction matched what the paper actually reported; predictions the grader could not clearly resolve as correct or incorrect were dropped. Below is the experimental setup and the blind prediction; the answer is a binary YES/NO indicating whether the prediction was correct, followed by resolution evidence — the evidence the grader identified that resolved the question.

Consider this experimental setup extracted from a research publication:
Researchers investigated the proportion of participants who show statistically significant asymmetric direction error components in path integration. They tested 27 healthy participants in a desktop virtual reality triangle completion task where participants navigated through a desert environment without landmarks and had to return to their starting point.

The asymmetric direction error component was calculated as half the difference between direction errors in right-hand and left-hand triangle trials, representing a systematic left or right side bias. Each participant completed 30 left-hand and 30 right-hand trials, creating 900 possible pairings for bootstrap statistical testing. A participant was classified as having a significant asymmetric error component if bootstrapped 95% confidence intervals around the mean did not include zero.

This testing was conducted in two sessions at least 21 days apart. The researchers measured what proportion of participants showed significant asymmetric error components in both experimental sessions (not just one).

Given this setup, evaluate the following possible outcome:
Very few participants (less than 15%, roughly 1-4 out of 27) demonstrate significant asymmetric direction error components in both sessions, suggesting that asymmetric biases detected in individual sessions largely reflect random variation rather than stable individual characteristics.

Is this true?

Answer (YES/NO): NO